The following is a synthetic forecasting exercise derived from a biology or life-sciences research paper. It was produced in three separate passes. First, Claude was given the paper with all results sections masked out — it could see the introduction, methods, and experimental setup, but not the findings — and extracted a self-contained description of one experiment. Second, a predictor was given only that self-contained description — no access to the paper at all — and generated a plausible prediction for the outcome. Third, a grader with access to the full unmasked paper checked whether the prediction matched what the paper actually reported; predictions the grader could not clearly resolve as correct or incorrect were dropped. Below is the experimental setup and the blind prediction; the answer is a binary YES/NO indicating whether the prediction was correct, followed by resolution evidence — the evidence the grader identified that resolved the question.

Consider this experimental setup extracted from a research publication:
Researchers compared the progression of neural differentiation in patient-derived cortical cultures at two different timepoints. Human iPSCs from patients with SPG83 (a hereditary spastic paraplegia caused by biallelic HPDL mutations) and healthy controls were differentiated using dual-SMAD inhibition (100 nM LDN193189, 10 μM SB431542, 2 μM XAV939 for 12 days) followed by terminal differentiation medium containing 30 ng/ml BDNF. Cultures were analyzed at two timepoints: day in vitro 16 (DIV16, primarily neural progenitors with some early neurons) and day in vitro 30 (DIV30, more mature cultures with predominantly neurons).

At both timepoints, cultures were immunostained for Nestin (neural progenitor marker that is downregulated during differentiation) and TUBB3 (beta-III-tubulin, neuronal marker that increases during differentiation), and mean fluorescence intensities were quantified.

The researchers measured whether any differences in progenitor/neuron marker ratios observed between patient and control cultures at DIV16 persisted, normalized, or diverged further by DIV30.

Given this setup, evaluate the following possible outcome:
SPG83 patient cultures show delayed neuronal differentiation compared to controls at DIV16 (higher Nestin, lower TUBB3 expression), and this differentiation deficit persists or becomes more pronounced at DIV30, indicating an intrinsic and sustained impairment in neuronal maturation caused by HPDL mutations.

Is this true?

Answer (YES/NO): NO